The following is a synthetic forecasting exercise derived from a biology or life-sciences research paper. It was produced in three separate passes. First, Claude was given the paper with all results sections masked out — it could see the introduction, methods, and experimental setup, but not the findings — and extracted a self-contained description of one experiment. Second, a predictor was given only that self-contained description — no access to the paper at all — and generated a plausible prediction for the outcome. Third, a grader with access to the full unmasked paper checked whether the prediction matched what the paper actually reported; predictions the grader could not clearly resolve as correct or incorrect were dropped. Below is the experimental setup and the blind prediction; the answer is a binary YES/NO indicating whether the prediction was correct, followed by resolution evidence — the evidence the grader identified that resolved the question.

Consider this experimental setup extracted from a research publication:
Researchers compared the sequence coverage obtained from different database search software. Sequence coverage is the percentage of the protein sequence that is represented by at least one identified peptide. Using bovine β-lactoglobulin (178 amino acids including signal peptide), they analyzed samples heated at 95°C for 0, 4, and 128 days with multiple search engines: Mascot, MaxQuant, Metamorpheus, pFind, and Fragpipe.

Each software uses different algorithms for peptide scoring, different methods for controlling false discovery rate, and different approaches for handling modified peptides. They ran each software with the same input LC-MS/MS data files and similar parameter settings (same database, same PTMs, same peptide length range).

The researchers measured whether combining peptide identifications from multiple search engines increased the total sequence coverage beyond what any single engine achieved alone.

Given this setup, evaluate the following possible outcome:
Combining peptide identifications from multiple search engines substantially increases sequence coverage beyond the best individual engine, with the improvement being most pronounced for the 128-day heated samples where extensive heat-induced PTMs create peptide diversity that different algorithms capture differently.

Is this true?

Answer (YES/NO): NO